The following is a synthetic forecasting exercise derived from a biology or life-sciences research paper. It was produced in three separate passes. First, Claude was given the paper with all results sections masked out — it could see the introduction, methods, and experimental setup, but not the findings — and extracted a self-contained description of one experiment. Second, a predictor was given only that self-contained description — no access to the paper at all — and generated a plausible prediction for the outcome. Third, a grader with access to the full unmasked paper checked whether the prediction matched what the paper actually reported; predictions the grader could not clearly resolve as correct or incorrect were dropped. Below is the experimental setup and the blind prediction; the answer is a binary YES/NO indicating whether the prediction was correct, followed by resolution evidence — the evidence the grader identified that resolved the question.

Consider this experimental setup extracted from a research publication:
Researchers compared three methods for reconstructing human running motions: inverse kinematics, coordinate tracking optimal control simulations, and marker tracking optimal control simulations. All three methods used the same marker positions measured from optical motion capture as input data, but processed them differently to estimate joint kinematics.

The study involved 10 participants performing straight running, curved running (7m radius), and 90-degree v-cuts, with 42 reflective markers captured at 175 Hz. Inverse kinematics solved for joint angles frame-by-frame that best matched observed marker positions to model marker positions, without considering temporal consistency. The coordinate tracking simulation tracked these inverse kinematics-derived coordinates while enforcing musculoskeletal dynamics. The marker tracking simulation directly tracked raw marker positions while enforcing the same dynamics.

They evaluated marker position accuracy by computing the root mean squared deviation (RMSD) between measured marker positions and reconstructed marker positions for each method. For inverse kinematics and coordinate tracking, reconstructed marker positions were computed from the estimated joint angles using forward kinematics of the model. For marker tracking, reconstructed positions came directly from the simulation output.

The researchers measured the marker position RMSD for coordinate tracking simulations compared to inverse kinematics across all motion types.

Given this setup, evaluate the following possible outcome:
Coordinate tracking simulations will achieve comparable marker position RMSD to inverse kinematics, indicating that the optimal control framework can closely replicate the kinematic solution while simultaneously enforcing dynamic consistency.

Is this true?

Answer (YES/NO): NO